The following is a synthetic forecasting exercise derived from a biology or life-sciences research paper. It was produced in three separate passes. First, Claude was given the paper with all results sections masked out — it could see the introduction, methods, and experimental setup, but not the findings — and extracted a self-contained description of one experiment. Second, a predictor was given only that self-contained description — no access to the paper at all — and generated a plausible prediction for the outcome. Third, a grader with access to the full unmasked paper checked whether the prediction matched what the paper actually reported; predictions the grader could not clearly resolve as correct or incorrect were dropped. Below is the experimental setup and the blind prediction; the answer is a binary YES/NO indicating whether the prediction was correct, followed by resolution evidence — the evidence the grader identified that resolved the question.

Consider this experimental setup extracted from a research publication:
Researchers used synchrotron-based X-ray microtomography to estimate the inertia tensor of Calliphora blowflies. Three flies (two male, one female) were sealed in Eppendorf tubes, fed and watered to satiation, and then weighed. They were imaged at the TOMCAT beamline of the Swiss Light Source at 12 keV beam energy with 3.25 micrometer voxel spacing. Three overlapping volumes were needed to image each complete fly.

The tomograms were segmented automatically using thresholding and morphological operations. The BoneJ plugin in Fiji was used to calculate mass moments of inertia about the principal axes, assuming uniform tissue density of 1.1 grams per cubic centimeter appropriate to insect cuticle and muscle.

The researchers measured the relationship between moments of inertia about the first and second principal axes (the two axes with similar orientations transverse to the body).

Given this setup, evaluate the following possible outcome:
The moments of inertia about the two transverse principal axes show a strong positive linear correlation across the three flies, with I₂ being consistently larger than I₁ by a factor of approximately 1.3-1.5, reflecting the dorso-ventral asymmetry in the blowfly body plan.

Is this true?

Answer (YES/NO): NO